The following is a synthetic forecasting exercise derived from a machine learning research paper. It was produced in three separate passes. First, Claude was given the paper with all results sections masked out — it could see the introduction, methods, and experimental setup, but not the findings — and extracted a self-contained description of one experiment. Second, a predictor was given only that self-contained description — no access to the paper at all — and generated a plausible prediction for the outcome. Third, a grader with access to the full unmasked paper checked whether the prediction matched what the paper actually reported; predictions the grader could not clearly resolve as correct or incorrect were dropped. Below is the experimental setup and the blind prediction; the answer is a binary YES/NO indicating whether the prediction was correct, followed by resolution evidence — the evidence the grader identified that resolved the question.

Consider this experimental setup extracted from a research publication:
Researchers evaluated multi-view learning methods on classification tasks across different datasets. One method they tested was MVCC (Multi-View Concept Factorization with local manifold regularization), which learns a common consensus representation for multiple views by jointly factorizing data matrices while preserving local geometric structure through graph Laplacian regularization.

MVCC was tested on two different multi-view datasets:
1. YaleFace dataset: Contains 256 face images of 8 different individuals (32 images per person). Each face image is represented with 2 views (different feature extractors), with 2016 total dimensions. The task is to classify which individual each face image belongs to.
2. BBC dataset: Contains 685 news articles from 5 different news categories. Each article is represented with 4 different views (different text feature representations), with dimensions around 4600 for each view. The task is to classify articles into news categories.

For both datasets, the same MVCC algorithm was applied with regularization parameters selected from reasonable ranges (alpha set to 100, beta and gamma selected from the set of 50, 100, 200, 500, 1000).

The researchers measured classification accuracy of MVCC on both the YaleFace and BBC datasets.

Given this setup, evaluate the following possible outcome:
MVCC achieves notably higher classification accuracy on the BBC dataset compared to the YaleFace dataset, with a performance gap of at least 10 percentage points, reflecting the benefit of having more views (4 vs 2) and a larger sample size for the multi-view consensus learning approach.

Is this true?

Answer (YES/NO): YES